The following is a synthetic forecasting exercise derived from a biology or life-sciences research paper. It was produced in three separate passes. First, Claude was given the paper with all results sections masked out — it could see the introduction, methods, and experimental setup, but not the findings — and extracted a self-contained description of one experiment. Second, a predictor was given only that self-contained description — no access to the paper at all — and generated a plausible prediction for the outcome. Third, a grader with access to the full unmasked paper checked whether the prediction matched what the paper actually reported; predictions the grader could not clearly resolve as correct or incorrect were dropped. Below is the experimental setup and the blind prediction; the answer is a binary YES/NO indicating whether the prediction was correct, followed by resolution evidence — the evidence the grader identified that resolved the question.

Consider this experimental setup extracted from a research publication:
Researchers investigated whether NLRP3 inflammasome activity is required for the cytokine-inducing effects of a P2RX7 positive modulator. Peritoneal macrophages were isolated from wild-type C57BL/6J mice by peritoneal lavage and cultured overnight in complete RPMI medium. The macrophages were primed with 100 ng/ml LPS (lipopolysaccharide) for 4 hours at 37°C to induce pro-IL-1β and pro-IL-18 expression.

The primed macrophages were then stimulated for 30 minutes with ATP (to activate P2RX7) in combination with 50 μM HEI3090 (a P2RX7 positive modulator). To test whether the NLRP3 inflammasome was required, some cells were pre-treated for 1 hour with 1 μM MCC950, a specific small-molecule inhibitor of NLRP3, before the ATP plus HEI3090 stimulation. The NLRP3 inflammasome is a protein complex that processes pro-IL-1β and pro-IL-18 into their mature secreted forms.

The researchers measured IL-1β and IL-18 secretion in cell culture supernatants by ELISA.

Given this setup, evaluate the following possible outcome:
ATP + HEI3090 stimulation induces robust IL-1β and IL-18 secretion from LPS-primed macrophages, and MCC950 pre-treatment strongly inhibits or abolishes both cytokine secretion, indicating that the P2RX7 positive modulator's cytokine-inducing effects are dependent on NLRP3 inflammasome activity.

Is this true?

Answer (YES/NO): NO